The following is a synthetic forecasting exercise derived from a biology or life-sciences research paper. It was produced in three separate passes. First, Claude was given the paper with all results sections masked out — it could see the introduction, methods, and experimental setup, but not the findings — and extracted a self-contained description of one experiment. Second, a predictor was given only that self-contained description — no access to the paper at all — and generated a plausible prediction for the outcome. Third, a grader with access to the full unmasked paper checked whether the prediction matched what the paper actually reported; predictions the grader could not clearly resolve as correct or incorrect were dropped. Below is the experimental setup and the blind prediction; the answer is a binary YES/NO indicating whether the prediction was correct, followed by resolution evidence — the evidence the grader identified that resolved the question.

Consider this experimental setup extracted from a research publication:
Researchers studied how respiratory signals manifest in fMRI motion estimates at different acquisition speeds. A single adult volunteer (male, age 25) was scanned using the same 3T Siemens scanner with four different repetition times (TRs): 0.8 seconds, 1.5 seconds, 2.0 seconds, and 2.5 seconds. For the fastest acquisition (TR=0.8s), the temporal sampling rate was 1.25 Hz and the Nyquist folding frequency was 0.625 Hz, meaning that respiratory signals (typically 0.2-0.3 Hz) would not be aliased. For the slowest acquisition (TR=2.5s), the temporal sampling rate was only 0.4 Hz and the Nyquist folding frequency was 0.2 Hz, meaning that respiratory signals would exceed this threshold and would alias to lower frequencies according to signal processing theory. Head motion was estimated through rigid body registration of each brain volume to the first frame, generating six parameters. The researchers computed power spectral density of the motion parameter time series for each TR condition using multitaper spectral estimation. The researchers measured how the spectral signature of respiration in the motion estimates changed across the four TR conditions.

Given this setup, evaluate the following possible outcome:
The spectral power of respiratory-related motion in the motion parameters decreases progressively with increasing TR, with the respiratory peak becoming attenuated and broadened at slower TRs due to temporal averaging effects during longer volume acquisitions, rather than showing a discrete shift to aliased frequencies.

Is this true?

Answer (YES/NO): NO